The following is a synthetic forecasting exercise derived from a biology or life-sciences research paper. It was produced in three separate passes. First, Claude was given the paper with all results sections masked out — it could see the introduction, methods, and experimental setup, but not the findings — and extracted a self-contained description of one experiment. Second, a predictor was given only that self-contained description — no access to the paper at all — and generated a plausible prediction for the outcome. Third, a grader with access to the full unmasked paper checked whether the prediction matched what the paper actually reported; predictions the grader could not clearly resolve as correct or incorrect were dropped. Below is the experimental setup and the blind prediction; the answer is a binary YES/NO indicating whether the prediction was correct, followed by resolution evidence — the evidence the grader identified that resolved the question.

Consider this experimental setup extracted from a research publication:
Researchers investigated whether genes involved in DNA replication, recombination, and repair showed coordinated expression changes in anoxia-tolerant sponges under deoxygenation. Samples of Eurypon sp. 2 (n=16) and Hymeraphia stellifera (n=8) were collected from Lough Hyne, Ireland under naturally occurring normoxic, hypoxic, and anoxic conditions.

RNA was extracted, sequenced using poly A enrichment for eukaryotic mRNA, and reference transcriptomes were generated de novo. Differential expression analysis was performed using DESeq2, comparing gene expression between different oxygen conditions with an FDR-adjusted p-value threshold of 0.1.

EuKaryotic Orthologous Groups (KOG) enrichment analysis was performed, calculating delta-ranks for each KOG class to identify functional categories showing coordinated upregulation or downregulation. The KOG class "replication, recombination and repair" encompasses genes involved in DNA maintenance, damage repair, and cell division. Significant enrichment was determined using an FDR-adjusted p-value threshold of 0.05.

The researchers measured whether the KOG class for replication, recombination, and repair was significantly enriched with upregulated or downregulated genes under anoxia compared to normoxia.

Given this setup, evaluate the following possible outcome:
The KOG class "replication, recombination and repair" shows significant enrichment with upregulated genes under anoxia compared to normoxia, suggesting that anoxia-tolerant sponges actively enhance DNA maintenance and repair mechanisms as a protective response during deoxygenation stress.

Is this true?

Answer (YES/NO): YES